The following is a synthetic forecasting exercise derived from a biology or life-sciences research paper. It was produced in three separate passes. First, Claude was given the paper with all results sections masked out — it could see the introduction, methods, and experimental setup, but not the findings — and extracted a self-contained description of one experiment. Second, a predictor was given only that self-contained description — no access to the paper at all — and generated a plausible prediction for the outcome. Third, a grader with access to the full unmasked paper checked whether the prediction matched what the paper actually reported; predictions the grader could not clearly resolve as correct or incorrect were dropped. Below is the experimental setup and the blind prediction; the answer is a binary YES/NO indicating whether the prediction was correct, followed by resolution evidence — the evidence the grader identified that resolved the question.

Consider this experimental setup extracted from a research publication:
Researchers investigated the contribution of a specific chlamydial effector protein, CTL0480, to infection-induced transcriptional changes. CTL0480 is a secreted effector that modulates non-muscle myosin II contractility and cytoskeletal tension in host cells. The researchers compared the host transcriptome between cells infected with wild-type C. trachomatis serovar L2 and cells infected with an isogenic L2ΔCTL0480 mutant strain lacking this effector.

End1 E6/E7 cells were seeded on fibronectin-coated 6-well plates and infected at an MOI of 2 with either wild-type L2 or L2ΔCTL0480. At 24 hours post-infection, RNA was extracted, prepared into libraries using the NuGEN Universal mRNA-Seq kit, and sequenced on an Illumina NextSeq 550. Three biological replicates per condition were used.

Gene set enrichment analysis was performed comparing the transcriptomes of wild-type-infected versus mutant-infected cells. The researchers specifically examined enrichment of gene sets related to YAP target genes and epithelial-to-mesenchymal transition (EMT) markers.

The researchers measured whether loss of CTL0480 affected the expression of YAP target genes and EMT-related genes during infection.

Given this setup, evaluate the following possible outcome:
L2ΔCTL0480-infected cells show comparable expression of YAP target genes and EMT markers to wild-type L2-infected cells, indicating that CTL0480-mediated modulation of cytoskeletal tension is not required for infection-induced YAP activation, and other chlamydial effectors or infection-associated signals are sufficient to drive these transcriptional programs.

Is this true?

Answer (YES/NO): NO